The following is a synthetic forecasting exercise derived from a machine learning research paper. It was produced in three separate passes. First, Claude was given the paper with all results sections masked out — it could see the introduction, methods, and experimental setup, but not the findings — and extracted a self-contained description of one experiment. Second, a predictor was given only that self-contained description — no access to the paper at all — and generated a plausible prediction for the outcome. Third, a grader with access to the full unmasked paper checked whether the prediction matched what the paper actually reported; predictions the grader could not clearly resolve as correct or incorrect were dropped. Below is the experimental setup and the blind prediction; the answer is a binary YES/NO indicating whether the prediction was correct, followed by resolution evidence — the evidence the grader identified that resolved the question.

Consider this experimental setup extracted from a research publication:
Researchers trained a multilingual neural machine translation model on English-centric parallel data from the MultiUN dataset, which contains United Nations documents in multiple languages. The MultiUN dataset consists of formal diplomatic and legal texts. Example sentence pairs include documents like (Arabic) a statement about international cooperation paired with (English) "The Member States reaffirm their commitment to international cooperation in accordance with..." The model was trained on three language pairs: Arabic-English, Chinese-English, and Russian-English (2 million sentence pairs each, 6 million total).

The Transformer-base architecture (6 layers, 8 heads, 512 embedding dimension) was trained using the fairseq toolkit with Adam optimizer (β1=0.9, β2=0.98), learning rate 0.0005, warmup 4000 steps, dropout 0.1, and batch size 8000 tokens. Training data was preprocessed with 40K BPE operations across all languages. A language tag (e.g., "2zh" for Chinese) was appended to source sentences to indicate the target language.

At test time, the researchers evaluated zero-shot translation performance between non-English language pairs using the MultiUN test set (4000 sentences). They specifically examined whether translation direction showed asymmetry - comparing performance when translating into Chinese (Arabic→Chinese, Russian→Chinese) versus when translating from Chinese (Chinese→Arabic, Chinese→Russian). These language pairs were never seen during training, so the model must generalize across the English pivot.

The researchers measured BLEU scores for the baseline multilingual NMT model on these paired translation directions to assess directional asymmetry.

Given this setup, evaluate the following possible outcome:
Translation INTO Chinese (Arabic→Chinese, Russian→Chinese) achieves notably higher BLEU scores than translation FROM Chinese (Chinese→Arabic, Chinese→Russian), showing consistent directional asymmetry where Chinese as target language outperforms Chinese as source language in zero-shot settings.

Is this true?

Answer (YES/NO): YES